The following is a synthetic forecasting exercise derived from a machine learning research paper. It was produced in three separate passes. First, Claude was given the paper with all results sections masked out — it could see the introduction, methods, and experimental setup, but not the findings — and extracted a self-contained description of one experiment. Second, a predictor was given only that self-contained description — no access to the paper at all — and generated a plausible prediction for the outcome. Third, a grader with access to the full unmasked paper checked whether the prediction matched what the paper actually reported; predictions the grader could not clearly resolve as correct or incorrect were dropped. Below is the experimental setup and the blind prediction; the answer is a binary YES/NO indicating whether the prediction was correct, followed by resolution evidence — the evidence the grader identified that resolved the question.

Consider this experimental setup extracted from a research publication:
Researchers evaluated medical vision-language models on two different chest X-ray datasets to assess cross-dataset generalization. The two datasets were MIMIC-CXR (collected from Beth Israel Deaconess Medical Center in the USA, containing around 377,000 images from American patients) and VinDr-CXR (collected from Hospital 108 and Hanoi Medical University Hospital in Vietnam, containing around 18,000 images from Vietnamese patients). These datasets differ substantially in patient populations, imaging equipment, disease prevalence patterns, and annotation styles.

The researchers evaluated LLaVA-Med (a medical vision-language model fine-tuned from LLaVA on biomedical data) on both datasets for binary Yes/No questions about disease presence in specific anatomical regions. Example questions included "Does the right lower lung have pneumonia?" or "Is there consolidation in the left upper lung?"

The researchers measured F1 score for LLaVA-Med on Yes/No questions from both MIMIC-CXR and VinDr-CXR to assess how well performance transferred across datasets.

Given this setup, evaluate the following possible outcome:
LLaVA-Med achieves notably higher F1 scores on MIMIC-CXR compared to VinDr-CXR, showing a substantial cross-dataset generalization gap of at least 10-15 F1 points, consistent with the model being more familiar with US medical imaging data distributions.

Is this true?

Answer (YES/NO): NO